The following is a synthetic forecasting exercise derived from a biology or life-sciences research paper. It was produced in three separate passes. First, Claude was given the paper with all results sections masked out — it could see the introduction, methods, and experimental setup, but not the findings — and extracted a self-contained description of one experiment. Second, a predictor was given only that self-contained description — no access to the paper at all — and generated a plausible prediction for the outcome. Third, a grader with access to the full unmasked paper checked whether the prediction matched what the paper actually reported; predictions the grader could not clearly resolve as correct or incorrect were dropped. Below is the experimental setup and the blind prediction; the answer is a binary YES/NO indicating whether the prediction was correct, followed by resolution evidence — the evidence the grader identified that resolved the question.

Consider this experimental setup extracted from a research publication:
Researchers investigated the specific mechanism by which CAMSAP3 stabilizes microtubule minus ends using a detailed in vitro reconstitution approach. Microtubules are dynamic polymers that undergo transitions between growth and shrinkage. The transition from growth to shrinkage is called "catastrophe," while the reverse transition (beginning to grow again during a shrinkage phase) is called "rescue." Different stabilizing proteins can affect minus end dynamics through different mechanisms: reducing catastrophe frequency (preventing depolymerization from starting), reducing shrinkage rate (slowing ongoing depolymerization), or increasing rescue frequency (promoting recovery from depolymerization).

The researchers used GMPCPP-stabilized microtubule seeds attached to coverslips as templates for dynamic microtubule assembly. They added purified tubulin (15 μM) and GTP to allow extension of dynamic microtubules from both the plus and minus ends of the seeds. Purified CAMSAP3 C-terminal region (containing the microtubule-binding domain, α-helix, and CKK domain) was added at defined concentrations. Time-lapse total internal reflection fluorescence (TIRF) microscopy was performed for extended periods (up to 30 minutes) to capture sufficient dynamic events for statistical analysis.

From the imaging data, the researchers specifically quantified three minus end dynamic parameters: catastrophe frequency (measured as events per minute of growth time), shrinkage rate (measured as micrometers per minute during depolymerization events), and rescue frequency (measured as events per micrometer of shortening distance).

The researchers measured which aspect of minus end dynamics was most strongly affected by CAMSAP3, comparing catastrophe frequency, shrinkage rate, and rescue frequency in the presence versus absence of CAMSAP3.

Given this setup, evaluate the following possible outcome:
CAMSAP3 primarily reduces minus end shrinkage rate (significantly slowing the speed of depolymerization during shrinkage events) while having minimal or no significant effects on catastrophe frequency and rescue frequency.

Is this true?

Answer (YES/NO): NO